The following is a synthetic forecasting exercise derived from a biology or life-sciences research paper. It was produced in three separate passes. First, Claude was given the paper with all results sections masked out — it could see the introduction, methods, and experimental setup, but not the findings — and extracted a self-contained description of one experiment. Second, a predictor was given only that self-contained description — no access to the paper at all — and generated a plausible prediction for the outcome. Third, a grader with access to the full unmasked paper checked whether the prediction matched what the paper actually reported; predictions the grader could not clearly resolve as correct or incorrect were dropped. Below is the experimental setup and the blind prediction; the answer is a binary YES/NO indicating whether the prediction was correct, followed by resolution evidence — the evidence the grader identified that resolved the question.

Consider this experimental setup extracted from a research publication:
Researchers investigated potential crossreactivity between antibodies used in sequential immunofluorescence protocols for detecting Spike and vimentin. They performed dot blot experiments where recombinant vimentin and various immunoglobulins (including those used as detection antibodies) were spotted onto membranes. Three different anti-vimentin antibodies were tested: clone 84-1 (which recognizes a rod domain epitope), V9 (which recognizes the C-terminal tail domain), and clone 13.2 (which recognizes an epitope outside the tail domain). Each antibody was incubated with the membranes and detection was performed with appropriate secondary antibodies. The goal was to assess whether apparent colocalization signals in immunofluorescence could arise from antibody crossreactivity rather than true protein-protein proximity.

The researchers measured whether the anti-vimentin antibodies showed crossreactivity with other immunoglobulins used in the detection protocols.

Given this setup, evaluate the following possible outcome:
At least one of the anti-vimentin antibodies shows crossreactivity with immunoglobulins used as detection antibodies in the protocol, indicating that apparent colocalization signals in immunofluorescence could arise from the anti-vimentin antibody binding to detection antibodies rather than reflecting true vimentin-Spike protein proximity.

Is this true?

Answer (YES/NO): YES